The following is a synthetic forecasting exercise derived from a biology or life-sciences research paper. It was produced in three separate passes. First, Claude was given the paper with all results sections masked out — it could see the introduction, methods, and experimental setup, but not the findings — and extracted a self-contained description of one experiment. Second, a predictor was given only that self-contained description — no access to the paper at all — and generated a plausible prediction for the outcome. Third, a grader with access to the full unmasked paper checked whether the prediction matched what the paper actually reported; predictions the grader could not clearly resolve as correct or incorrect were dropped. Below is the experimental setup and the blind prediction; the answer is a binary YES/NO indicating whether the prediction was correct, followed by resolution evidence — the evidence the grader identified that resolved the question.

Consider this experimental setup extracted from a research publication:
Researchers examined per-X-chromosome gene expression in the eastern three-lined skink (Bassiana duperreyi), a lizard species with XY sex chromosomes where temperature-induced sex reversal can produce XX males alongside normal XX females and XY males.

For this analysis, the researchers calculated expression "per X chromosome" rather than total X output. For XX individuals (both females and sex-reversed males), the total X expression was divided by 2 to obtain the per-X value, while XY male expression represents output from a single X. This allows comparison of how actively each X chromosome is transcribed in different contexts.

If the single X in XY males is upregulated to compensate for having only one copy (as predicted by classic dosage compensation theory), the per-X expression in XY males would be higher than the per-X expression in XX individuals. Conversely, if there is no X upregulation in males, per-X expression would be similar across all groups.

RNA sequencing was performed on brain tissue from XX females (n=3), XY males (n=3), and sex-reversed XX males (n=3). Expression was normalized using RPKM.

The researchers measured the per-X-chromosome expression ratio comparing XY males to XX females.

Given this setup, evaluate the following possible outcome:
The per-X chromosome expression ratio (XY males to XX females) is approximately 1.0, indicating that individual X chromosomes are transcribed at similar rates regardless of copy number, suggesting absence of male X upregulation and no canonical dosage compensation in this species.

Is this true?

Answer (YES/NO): NO